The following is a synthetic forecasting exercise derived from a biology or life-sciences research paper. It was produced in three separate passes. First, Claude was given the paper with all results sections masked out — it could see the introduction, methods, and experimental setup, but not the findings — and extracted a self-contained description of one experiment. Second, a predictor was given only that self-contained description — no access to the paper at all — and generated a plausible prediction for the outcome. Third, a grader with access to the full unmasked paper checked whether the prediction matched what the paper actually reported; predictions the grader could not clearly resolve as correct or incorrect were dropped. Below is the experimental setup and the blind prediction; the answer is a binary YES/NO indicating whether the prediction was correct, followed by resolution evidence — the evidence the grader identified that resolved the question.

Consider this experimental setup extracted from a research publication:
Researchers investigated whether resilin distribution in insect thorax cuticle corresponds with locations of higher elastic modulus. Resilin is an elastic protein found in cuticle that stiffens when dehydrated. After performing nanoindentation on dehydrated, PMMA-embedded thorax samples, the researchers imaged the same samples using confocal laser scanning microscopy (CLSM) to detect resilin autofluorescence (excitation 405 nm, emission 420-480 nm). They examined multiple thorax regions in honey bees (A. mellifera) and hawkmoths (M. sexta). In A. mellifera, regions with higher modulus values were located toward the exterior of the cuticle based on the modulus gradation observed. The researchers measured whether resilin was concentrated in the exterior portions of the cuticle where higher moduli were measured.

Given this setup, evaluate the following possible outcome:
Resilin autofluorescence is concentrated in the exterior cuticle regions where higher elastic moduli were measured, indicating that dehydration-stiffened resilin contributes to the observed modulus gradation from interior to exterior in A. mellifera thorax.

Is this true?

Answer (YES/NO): NO